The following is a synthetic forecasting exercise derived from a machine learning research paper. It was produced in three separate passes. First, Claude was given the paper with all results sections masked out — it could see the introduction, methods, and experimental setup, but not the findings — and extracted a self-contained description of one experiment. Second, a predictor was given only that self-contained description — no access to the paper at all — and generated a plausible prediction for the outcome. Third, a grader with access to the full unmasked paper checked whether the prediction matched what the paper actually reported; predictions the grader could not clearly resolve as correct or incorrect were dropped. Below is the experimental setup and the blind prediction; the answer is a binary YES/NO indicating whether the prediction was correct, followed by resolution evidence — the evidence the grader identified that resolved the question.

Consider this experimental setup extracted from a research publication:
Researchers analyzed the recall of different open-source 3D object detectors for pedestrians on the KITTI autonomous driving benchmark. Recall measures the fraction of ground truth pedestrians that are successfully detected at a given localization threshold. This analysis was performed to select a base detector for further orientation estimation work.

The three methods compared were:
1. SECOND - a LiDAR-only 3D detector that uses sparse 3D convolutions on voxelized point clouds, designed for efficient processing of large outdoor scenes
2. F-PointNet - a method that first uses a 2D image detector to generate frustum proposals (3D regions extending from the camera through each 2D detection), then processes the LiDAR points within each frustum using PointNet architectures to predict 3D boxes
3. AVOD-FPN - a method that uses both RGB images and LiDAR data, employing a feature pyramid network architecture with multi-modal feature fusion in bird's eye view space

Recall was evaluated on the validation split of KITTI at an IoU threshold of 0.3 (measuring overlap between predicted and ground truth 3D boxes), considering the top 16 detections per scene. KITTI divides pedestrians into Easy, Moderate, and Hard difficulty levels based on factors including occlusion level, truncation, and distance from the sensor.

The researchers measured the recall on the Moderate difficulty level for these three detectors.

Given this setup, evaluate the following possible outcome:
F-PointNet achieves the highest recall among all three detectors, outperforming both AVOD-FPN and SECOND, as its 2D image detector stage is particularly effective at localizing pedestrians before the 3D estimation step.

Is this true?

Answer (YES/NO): NO